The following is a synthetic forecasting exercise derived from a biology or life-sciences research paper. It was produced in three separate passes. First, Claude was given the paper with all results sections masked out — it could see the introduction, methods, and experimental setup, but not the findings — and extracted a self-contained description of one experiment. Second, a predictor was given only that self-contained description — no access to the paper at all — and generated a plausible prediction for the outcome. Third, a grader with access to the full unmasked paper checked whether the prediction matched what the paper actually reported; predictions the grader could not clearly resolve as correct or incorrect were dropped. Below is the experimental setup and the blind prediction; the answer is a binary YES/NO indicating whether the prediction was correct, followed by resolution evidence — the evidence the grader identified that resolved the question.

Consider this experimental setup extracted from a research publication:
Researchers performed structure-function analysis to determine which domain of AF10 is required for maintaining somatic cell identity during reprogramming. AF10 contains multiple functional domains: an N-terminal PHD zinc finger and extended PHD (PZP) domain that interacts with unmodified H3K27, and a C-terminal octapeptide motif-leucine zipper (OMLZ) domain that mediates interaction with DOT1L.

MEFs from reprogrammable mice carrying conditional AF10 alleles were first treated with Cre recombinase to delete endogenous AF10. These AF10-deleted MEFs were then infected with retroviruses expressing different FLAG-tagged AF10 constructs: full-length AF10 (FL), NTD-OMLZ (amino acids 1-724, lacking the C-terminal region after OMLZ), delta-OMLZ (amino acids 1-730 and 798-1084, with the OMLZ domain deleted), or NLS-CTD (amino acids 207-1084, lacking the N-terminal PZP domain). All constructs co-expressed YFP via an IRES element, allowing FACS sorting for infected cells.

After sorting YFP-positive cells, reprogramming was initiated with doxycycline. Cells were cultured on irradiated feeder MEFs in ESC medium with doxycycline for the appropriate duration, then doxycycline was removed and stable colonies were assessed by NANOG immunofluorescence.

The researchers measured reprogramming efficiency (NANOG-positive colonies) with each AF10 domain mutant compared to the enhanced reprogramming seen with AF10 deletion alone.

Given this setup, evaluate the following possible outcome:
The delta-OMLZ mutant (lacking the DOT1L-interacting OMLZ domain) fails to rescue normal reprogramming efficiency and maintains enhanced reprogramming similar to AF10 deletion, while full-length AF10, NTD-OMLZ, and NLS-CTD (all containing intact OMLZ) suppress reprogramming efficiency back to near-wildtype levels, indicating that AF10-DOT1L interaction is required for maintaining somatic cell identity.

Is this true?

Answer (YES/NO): NO